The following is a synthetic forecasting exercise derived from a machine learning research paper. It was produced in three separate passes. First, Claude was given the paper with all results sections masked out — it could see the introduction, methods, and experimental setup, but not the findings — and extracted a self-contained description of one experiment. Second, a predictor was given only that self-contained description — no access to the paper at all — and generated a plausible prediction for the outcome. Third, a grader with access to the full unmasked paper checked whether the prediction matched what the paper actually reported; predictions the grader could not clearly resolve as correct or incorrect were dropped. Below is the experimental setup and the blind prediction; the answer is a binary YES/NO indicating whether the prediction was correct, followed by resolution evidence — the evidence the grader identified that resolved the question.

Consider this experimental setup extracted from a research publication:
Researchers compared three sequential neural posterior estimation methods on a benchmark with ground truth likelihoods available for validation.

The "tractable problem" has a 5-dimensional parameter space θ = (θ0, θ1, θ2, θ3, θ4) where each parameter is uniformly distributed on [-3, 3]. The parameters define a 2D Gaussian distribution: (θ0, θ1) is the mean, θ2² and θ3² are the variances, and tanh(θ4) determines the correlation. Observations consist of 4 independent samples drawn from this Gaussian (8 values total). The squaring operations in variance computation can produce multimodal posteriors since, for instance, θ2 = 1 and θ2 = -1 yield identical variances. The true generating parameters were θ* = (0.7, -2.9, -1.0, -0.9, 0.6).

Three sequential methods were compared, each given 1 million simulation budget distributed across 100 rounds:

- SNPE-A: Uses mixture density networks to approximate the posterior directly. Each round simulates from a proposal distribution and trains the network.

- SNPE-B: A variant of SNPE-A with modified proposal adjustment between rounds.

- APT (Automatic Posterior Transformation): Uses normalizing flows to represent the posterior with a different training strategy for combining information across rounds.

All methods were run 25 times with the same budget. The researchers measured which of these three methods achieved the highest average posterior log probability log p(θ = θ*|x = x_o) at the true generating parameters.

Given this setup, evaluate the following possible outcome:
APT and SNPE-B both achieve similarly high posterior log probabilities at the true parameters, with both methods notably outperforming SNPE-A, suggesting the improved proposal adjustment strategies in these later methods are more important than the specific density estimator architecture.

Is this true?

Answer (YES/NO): NO